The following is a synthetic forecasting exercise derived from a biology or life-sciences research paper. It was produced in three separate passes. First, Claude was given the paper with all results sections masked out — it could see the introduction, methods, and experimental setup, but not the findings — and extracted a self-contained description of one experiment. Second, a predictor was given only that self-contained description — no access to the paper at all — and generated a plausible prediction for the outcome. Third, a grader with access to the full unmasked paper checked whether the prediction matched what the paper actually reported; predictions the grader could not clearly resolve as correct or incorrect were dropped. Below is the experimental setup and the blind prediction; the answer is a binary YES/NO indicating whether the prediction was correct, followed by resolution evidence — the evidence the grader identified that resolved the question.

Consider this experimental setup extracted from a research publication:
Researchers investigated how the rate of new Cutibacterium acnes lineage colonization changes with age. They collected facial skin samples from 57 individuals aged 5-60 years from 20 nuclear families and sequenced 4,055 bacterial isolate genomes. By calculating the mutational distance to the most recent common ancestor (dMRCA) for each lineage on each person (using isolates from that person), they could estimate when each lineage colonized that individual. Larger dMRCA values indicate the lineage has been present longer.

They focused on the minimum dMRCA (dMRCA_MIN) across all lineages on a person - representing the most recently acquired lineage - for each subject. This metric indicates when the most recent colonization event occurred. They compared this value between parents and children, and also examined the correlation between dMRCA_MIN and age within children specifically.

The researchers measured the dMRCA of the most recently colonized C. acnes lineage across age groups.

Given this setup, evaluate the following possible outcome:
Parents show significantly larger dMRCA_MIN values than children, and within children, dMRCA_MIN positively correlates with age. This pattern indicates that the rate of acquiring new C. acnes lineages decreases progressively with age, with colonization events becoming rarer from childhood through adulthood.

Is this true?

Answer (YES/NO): NO